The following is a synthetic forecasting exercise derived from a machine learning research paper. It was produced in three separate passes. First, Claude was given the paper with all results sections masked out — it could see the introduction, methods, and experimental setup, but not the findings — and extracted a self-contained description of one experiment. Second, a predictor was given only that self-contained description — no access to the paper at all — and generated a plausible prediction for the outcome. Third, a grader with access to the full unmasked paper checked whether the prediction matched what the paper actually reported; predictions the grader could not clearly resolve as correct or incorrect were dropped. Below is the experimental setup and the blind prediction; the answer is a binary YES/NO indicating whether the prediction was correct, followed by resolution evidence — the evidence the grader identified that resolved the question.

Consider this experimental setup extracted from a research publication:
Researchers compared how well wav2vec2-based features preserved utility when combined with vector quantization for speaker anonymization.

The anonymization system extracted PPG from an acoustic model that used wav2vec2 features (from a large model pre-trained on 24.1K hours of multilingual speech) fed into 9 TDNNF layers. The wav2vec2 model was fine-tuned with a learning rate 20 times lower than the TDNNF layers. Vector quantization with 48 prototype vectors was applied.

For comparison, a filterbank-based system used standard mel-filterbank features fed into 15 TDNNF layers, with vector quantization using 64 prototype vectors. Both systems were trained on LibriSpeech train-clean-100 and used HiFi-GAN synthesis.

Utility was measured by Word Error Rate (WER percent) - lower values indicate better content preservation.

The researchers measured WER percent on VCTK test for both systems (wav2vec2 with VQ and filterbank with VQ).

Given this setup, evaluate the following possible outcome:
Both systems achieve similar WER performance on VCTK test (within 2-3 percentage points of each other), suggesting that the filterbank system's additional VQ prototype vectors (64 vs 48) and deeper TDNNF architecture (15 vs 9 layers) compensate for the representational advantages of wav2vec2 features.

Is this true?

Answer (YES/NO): NO